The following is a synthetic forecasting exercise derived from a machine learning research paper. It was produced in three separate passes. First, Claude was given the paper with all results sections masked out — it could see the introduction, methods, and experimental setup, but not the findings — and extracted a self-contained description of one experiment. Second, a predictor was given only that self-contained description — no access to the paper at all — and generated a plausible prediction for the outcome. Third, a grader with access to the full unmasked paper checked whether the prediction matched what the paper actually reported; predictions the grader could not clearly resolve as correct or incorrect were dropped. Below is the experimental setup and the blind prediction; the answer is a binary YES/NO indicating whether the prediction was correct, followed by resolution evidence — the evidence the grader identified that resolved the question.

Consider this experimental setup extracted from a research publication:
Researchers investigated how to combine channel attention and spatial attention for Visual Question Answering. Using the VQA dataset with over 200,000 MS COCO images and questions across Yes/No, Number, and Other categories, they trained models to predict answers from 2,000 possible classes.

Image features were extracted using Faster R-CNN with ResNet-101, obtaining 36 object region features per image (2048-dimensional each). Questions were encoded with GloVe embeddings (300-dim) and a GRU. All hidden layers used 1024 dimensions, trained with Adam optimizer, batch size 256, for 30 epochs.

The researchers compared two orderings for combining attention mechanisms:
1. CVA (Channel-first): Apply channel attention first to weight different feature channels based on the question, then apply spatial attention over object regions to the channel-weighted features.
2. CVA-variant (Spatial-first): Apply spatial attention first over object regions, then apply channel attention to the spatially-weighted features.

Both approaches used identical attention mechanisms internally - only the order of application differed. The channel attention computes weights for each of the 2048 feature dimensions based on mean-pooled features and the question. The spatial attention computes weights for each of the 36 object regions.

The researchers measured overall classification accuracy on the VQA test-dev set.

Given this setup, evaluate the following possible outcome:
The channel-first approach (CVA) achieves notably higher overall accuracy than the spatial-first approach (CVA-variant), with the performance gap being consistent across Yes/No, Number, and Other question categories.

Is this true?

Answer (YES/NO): NO